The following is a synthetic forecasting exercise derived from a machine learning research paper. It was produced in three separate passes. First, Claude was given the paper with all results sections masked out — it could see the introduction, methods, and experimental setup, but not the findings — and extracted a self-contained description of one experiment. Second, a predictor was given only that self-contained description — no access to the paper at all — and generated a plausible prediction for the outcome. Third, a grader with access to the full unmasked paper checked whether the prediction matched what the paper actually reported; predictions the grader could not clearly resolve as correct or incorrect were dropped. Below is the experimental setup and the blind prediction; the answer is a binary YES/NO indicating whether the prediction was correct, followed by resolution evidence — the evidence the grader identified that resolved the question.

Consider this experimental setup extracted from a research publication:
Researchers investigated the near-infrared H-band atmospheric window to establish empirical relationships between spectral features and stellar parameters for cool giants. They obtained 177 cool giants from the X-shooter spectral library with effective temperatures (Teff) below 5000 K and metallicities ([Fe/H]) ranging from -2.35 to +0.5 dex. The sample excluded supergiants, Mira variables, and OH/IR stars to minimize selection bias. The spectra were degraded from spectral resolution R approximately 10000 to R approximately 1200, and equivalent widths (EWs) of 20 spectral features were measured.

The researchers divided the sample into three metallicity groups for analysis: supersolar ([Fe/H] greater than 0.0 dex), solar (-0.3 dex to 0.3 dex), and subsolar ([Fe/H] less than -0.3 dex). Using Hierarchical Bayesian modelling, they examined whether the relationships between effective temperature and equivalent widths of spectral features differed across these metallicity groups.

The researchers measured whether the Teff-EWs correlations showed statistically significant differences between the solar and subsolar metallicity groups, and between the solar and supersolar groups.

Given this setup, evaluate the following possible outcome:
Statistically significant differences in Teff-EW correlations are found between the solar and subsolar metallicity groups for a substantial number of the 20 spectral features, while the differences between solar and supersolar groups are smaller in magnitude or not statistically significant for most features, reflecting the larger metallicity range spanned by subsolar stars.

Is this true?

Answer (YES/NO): NO